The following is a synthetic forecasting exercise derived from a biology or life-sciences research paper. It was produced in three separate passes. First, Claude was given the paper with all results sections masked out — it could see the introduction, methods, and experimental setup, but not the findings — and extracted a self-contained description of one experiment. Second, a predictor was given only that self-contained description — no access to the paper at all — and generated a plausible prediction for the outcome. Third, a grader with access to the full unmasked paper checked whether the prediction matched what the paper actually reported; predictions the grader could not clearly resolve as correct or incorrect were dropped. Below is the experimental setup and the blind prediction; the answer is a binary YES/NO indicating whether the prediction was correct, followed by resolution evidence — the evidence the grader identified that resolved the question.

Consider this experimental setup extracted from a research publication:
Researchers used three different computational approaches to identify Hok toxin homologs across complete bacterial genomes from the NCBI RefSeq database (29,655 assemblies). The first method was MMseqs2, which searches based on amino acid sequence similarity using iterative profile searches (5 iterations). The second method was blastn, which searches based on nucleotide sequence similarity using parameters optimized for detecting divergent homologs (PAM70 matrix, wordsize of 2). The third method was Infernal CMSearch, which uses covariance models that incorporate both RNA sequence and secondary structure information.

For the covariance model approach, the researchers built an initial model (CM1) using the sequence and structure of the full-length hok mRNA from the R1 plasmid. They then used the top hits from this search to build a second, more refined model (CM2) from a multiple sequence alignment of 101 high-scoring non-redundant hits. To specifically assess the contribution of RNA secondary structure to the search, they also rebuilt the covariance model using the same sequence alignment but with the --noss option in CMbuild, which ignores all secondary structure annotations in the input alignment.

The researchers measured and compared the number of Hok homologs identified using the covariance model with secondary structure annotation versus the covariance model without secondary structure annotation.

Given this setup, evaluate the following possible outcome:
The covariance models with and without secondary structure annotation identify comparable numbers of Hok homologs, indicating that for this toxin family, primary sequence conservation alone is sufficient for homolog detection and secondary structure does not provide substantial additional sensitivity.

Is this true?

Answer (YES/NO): NO